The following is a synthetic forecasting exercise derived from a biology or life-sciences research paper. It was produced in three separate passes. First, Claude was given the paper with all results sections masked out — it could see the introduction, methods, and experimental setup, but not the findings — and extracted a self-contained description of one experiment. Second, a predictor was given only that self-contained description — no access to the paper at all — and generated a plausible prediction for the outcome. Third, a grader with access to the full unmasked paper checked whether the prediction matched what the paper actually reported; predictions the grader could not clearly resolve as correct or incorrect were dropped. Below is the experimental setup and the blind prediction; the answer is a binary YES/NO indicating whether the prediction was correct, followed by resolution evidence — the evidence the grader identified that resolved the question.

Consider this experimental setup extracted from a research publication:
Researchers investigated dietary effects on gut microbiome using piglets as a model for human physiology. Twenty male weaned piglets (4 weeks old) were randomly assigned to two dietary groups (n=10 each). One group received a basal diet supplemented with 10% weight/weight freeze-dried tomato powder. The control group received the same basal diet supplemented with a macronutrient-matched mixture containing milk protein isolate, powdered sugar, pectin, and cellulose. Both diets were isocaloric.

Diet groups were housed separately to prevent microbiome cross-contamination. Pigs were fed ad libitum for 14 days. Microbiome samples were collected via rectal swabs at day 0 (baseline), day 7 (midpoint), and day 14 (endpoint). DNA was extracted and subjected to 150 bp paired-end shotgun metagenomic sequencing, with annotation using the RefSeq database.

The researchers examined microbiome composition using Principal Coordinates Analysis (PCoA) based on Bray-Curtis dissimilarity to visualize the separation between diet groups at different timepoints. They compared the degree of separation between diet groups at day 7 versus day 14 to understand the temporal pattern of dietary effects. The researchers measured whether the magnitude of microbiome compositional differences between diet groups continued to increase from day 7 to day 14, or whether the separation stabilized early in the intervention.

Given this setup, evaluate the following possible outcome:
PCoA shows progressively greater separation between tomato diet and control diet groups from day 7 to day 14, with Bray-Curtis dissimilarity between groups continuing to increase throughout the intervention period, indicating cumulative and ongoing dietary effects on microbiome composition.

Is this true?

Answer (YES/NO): NO